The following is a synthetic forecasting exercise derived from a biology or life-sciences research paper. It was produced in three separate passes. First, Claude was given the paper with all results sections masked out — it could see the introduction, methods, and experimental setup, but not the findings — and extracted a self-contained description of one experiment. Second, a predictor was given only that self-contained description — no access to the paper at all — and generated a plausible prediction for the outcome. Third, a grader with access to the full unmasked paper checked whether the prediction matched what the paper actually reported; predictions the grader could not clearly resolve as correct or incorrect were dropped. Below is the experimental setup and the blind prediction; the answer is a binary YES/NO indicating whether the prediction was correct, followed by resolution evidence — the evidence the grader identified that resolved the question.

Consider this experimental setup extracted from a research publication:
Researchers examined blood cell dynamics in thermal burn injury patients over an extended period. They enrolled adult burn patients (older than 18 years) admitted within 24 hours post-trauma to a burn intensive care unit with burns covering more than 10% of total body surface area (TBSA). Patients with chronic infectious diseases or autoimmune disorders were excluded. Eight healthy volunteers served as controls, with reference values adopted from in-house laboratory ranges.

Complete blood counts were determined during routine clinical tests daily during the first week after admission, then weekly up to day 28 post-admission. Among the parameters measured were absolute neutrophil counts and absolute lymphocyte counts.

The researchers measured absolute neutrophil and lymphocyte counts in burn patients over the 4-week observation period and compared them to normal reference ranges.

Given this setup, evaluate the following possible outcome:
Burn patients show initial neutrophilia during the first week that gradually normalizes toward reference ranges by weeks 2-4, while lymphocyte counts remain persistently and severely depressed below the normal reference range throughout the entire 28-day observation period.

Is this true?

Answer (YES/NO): NO